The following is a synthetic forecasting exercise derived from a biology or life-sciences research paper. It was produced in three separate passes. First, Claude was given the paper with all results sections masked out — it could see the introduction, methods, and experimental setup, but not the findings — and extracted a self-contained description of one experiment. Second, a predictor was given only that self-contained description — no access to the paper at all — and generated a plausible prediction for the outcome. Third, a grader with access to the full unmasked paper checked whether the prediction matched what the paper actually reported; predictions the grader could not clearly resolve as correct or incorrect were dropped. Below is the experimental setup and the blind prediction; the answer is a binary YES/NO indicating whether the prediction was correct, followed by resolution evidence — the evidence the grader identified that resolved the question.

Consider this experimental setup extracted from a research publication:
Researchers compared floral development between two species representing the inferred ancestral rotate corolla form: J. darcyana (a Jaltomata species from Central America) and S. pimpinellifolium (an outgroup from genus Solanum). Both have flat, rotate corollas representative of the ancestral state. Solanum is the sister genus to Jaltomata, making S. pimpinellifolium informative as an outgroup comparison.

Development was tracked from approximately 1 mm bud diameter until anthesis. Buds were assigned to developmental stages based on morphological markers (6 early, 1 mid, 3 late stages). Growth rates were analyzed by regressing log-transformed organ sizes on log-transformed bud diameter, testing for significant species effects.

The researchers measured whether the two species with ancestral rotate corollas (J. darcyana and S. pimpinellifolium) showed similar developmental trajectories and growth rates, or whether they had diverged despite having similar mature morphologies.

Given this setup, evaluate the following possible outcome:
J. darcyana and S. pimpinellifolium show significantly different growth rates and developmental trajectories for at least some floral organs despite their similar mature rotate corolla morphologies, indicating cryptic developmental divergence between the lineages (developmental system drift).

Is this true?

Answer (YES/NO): YES